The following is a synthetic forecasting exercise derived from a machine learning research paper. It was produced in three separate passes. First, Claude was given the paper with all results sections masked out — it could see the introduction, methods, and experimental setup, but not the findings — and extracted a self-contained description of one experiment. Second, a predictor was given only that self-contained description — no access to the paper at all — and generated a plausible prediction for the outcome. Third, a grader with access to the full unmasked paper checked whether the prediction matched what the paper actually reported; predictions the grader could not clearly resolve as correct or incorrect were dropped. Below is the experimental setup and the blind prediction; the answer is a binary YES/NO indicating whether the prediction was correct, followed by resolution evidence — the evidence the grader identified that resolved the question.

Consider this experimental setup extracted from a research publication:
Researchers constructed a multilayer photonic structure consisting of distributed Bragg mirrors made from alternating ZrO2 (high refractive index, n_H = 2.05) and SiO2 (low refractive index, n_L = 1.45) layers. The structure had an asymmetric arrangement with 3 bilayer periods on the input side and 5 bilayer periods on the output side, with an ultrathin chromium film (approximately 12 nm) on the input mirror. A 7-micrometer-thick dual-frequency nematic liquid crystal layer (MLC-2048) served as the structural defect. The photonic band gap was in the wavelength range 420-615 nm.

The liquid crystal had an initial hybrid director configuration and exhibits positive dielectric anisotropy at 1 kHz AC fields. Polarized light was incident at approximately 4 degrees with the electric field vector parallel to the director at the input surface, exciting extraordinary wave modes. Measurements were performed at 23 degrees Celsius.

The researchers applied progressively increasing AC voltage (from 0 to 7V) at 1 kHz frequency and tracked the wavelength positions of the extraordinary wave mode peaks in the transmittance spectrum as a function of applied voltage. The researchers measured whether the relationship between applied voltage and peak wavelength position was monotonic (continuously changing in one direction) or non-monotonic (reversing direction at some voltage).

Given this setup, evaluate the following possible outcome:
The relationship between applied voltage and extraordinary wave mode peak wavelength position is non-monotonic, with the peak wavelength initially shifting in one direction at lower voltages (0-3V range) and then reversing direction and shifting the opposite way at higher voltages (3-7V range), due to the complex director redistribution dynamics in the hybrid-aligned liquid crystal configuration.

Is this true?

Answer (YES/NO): NO